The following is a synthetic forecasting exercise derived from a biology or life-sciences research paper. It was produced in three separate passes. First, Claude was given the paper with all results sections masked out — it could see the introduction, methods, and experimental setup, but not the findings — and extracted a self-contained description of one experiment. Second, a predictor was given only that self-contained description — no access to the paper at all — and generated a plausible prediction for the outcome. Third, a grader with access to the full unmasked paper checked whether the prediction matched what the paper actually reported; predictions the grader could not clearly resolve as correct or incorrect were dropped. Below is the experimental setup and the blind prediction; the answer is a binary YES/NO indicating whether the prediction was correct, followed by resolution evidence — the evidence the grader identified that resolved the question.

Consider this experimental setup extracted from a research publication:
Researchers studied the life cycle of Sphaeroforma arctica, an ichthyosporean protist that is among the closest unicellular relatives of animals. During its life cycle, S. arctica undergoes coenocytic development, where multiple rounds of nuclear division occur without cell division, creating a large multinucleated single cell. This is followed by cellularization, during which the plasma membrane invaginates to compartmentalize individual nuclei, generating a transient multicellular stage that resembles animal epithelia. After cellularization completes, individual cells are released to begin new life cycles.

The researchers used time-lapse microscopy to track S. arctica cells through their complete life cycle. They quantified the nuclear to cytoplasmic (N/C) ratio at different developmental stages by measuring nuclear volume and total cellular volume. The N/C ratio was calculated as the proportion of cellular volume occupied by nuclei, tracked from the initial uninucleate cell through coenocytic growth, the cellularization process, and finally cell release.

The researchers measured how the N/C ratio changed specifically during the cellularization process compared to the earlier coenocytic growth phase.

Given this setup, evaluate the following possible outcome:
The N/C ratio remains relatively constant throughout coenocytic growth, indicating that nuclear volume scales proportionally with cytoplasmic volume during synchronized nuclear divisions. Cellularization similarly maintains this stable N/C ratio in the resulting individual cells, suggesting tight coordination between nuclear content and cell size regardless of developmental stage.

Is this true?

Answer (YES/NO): NO